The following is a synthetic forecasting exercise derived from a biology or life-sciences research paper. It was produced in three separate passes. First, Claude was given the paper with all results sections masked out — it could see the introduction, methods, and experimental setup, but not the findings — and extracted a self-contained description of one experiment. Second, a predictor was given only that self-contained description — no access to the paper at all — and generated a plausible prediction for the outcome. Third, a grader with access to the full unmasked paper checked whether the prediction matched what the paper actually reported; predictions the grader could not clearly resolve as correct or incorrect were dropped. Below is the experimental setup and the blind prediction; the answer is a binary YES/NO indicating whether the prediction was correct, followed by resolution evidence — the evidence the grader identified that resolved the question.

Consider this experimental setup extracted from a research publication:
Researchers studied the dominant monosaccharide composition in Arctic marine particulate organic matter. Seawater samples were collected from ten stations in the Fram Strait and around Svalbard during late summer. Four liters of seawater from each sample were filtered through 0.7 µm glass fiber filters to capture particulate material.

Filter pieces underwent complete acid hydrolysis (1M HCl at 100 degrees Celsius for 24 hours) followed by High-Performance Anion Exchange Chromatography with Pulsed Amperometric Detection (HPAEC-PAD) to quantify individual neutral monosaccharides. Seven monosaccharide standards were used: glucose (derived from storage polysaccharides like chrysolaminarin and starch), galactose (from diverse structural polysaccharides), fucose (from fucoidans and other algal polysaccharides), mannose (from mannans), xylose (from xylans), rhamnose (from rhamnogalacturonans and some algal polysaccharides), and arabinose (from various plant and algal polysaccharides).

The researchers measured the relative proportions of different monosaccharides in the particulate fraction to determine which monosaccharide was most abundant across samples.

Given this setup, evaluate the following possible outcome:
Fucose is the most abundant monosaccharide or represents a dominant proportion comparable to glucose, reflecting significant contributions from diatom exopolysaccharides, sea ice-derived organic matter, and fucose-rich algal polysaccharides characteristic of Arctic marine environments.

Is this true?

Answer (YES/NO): NO